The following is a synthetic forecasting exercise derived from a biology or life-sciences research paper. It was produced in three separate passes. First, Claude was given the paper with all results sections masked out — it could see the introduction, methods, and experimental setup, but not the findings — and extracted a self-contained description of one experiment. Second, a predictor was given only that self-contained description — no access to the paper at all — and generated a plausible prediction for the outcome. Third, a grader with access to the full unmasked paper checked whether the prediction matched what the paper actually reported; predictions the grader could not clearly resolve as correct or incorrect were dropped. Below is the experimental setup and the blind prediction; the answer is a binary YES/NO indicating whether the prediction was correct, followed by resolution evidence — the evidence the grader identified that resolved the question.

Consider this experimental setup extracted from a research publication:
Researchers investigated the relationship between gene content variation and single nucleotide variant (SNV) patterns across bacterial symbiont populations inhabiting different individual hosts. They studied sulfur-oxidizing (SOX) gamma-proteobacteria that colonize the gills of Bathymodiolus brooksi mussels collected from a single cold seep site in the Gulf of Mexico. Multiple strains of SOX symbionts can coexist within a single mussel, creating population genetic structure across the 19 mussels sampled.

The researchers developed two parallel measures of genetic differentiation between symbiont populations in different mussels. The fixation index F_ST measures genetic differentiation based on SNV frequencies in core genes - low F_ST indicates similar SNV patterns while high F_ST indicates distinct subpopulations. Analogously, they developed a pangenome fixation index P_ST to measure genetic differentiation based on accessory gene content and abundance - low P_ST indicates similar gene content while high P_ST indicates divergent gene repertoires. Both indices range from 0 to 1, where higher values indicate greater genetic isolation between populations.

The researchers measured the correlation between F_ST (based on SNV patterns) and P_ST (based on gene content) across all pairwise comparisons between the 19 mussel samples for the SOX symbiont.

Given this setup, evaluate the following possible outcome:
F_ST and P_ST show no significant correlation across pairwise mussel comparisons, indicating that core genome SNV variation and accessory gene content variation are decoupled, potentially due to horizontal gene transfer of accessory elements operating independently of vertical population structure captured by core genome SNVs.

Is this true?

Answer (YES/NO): NO